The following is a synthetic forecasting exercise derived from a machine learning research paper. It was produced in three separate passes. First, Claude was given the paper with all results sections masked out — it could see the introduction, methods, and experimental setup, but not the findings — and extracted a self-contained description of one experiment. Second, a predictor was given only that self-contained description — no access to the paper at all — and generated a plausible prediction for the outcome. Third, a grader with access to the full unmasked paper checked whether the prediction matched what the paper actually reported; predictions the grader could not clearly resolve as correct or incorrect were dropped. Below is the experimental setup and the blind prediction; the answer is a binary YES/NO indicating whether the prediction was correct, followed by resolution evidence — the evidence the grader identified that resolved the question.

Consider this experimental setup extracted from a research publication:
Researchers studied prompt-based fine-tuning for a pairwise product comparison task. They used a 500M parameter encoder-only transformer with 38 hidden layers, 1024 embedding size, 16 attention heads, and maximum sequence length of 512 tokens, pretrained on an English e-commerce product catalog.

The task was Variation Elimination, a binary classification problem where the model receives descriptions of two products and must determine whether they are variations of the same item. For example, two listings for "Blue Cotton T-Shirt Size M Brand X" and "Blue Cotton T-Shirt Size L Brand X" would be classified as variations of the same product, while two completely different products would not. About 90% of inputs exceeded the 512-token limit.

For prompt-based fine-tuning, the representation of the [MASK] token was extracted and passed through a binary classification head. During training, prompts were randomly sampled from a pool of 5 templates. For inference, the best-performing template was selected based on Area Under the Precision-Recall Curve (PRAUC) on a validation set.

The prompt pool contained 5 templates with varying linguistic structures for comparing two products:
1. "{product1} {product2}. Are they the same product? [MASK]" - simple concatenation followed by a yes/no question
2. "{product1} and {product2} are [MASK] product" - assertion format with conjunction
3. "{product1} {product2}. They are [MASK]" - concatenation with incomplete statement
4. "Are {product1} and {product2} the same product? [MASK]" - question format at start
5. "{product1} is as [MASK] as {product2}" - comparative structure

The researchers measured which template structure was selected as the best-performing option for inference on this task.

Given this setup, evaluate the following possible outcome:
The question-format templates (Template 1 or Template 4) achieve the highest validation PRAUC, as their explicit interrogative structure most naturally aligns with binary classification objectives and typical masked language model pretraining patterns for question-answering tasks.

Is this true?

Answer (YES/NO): NO